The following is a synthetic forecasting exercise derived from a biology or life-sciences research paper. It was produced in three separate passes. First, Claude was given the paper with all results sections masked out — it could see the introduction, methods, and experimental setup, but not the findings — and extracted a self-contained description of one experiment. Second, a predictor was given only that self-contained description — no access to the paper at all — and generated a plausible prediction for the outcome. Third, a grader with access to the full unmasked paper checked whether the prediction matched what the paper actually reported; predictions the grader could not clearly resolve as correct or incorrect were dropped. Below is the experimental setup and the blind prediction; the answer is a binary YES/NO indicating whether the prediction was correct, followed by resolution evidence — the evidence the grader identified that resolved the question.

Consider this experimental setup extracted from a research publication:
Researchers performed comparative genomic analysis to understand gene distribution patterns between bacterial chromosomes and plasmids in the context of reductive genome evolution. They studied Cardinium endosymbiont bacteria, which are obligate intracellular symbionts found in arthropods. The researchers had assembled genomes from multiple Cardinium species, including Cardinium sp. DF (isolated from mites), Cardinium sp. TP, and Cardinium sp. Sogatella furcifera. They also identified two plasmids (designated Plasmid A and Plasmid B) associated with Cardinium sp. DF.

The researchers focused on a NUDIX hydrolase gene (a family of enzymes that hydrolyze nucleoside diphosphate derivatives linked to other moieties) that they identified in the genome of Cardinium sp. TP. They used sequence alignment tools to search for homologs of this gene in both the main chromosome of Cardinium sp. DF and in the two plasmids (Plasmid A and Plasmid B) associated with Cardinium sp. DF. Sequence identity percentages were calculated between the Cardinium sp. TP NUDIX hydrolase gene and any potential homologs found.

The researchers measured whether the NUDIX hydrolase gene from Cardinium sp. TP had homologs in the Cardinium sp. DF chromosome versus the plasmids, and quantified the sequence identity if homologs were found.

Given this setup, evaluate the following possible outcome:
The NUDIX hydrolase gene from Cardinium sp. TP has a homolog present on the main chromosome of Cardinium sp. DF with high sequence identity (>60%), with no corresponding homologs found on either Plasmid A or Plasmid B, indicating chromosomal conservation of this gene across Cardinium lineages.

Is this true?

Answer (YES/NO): NO